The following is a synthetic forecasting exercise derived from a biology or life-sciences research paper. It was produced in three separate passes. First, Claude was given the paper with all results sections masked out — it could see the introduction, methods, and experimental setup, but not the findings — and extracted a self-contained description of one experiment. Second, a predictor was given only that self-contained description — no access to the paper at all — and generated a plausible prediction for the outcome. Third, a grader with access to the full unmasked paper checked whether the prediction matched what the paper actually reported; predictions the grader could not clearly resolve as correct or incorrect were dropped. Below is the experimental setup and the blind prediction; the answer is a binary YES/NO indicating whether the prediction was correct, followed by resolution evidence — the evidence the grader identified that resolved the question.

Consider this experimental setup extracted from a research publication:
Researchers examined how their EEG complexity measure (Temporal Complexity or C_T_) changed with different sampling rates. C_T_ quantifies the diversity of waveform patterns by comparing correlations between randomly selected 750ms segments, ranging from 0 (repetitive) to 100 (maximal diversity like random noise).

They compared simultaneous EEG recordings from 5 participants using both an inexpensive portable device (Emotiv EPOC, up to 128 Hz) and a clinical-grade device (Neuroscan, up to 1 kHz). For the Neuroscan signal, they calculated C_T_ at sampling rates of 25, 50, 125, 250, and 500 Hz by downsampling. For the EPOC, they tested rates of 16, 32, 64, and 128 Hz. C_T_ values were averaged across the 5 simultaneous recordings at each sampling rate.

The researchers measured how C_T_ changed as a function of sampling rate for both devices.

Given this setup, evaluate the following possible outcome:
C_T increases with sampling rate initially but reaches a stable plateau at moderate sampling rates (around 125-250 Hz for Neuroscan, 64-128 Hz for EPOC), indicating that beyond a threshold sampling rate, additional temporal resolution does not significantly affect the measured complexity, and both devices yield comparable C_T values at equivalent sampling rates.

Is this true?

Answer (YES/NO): YES